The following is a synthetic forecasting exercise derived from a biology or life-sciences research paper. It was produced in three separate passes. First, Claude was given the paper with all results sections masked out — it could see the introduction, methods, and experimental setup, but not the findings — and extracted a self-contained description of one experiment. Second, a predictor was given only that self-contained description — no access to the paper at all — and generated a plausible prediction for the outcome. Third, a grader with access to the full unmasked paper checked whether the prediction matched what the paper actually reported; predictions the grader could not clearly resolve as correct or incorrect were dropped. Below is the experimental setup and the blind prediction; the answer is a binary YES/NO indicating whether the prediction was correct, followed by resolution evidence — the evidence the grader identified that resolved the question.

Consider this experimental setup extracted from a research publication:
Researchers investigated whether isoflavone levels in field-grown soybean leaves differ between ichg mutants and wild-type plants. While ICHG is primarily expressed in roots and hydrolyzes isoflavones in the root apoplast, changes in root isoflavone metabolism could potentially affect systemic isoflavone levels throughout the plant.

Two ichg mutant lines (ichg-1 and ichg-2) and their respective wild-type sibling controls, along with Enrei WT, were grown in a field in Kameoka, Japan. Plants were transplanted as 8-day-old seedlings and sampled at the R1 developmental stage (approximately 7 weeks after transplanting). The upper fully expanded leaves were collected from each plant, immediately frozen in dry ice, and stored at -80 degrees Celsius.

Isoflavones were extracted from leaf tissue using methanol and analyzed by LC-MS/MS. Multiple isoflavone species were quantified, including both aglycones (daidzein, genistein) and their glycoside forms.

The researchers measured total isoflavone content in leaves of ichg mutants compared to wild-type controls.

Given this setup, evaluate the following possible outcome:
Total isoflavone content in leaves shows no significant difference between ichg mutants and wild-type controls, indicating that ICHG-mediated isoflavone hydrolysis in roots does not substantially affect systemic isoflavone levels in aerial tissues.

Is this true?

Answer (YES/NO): YES